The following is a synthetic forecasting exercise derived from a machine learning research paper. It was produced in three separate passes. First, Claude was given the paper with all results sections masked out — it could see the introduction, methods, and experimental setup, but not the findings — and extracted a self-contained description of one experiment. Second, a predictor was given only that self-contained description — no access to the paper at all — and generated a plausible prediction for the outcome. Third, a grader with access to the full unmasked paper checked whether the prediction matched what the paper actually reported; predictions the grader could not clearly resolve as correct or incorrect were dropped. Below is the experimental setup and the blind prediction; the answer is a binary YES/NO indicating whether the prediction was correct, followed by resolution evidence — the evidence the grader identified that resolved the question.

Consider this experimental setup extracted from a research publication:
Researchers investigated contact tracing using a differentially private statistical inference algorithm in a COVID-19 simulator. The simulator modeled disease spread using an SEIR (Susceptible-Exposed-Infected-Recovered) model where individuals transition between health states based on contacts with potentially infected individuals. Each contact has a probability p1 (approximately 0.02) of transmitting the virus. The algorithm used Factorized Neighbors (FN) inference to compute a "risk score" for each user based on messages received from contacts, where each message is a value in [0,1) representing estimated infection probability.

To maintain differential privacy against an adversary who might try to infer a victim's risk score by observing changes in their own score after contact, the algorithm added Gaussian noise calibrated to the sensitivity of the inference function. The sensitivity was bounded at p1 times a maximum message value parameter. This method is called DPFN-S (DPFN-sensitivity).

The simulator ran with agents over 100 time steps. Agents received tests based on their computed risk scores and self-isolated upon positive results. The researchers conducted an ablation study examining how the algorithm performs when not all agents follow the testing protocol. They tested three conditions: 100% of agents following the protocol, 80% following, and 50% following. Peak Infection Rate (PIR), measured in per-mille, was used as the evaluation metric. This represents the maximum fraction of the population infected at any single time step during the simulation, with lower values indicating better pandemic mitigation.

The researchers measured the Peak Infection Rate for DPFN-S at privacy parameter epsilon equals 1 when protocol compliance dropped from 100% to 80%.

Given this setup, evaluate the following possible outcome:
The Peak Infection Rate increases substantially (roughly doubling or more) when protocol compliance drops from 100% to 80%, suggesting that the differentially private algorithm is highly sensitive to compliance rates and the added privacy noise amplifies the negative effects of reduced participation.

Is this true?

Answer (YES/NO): NO